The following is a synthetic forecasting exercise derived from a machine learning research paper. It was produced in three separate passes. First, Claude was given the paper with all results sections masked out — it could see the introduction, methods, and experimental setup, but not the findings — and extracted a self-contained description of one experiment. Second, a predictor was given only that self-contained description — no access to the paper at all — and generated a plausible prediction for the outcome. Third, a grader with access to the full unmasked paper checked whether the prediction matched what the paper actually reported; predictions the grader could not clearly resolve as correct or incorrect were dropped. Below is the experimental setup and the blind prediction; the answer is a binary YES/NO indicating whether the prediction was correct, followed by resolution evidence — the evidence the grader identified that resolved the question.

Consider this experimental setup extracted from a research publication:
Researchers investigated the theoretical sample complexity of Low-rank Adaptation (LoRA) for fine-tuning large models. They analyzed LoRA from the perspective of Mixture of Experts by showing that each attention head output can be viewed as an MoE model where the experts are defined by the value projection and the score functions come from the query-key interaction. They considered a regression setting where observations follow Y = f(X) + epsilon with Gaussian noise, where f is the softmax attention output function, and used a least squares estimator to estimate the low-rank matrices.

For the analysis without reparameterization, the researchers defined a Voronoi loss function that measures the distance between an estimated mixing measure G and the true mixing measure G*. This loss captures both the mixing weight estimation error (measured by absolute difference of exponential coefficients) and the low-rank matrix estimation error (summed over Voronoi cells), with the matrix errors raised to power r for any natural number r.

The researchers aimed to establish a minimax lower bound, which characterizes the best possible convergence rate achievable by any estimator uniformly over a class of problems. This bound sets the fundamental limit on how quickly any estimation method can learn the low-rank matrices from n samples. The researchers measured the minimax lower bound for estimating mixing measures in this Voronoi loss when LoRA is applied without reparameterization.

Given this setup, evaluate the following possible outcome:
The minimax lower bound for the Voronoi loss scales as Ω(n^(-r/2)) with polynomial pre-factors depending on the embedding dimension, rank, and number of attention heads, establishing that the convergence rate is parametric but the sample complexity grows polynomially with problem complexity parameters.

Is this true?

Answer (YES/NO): NO